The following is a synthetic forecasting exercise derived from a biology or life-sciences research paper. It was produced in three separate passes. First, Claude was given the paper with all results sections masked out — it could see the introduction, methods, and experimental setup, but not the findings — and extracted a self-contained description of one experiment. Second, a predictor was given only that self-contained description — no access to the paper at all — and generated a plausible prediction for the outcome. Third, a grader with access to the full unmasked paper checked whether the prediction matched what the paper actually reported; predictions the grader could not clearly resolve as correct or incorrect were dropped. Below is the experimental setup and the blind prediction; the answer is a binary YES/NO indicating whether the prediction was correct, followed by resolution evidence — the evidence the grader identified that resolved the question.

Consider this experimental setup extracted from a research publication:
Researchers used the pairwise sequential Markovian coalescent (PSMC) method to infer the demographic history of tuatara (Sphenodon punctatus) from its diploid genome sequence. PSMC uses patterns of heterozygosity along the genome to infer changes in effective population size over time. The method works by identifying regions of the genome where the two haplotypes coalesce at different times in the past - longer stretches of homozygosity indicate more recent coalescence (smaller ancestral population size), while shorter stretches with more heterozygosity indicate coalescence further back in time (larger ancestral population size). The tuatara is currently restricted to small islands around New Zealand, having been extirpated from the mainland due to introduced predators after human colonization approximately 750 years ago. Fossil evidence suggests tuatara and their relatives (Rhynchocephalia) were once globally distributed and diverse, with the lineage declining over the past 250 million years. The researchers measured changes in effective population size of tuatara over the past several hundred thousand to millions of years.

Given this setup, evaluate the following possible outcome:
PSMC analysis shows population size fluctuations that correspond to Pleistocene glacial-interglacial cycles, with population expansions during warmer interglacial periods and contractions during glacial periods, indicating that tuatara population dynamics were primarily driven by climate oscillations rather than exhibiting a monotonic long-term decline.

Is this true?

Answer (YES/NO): NO